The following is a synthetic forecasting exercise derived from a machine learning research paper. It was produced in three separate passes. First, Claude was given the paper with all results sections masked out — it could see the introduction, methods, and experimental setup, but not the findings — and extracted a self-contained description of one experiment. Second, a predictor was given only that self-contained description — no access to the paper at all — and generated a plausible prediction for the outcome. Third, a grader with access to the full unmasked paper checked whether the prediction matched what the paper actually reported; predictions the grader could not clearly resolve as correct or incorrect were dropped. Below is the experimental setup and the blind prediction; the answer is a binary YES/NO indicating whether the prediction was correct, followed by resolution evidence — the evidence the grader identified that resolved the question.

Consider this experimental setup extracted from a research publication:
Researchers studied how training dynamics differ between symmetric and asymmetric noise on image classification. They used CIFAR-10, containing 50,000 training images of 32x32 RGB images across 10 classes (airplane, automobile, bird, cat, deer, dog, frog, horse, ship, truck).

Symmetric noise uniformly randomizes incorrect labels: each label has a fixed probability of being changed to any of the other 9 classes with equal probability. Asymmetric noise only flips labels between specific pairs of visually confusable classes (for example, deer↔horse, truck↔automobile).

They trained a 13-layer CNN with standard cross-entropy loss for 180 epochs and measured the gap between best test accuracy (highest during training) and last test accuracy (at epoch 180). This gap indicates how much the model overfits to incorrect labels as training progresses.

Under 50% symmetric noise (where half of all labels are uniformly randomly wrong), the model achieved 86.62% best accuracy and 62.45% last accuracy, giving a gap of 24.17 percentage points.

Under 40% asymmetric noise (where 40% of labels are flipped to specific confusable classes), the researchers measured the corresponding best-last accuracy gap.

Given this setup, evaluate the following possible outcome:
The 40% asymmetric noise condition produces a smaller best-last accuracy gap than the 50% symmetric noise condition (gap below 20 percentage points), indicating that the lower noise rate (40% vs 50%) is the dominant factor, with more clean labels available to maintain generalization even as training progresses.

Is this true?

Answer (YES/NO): NO